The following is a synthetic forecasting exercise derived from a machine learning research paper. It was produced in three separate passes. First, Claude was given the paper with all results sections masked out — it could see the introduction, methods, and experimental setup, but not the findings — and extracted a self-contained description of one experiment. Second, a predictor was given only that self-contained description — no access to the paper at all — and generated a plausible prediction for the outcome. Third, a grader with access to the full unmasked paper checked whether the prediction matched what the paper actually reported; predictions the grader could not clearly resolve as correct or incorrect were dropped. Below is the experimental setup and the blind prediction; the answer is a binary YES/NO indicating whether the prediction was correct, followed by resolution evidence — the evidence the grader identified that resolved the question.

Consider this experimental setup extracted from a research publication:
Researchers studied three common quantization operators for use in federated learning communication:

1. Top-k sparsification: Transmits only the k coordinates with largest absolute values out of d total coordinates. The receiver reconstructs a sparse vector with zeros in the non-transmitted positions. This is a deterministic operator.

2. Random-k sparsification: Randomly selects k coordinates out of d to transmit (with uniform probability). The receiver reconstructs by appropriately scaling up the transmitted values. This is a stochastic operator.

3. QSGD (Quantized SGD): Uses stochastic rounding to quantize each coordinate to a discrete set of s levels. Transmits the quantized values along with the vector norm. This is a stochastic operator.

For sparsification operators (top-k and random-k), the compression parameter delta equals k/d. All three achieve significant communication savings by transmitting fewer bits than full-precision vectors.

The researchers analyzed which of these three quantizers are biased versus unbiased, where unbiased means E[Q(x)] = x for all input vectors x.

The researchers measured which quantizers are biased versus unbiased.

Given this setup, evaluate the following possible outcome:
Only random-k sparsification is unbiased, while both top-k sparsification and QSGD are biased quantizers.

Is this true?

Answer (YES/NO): NO